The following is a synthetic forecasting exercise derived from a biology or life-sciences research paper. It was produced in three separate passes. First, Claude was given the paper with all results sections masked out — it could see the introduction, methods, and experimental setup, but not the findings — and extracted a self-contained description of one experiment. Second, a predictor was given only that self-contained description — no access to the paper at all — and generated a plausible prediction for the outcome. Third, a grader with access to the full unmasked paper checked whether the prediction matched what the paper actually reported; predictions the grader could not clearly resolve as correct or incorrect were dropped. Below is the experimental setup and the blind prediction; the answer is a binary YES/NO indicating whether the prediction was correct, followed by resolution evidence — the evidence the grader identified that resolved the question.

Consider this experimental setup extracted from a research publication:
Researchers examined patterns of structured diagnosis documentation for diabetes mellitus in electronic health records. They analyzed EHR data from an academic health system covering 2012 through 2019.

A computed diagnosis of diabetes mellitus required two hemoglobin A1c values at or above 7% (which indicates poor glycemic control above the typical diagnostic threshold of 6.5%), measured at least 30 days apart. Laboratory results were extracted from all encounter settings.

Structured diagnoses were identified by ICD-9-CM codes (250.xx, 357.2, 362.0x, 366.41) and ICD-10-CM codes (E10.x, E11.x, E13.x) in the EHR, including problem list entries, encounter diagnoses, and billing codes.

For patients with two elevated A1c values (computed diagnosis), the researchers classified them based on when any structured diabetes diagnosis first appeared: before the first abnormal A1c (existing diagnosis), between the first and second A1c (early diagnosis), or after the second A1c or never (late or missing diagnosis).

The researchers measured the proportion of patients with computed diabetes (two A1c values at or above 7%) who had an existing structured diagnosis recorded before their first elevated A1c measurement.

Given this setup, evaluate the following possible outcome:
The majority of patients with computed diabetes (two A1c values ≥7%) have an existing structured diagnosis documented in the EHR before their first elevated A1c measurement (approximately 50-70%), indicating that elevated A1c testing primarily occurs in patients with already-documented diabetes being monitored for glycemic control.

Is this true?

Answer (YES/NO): NO